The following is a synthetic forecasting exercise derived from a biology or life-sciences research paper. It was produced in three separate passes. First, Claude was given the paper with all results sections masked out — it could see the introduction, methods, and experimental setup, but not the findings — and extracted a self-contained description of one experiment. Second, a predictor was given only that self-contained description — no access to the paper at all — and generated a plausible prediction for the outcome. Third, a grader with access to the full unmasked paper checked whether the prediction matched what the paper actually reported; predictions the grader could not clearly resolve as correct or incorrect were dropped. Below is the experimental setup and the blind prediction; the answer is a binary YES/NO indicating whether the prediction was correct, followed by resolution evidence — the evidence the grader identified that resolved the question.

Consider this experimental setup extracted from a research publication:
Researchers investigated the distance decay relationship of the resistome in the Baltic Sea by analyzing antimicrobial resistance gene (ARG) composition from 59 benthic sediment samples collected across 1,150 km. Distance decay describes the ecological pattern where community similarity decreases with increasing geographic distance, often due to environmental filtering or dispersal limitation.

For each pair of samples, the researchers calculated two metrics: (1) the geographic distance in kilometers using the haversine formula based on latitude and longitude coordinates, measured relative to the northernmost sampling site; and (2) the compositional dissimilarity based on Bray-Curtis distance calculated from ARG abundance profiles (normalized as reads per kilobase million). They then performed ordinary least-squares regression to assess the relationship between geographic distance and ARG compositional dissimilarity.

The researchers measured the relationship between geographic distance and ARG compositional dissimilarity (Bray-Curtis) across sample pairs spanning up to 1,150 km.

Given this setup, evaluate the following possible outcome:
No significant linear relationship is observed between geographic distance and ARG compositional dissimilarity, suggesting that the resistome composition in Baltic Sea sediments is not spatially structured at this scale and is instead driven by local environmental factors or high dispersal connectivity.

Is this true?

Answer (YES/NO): NO